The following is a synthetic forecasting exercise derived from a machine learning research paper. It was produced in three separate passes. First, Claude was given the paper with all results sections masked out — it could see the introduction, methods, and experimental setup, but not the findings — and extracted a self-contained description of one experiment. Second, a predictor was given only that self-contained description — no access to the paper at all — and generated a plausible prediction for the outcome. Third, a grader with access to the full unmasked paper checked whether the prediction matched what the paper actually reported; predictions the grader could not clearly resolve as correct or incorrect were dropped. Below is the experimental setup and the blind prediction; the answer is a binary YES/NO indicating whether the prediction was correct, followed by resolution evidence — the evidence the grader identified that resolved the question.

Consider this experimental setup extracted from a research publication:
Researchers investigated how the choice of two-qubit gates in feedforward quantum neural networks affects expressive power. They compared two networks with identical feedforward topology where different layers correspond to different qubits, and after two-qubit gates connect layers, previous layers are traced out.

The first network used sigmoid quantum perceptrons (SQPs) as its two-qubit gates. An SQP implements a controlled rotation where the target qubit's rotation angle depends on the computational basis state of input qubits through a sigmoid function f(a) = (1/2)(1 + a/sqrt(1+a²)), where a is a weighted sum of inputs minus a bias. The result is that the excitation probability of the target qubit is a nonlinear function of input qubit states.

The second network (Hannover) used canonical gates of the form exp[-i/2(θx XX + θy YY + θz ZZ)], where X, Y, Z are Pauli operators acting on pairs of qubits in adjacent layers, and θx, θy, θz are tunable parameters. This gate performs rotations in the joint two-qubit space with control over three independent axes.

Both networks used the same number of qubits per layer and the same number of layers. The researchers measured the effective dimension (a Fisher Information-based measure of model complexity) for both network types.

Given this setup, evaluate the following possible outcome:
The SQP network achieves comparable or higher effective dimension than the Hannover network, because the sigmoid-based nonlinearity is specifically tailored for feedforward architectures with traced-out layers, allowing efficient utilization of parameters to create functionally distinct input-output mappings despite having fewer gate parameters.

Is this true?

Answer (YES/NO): NO